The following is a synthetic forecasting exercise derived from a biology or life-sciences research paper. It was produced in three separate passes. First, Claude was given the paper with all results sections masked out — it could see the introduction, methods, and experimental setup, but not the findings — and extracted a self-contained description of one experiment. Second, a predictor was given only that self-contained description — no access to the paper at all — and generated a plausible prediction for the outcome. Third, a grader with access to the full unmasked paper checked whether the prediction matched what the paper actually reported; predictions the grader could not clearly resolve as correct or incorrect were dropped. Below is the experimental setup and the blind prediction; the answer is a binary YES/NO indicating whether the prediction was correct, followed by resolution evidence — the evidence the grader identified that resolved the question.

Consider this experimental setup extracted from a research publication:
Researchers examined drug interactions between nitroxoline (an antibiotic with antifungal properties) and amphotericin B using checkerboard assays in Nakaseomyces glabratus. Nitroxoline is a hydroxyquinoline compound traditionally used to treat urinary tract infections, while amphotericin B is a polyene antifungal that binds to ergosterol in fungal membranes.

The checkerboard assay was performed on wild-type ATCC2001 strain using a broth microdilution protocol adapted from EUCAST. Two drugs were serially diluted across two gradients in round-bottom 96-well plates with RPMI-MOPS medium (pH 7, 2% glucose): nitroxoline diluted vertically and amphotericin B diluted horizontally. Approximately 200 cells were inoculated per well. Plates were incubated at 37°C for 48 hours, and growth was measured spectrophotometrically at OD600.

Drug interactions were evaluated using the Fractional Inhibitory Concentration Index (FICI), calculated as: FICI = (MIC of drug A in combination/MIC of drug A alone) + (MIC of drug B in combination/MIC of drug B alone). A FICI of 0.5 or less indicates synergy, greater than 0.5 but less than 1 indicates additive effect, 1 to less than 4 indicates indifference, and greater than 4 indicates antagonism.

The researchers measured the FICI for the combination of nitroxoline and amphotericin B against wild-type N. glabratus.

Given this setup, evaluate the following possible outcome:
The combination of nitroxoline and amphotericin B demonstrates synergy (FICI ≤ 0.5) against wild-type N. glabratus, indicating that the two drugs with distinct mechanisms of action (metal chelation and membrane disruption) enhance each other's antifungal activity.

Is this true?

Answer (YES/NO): NO